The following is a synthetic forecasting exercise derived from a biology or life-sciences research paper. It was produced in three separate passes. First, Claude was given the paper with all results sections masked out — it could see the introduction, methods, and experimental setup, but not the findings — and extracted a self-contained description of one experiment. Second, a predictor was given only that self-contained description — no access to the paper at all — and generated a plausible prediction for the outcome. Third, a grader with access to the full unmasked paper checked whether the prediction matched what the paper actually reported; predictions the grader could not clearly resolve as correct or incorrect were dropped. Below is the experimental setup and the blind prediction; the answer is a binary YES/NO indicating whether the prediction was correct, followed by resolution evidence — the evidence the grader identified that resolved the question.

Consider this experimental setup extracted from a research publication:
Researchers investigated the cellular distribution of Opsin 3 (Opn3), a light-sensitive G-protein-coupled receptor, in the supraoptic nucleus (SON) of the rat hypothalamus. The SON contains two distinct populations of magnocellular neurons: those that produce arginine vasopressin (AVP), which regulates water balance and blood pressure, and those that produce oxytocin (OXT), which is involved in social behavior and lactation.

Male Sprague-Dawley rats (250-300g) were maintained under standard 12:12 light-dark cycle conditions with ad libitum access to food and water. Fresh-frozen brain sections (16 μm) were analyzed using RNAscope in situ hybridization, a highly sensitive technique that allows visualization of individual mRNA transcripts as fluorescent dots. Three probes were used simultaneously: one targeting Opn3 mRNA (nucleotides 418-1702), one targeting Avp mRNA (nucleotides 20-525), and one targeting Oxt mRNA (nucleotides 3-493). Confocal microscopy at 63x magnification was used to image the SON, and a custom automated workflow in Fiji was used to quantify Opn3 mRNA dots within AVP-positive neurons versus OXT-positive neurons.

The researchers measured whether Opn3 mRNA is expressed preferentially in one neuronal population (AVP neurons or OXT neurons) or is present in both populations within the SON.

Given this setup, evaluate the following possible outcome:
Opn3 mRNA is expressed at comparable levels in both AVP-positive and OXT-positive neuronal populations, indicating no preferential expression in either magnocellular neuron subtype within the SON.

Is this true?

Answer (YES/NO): YES